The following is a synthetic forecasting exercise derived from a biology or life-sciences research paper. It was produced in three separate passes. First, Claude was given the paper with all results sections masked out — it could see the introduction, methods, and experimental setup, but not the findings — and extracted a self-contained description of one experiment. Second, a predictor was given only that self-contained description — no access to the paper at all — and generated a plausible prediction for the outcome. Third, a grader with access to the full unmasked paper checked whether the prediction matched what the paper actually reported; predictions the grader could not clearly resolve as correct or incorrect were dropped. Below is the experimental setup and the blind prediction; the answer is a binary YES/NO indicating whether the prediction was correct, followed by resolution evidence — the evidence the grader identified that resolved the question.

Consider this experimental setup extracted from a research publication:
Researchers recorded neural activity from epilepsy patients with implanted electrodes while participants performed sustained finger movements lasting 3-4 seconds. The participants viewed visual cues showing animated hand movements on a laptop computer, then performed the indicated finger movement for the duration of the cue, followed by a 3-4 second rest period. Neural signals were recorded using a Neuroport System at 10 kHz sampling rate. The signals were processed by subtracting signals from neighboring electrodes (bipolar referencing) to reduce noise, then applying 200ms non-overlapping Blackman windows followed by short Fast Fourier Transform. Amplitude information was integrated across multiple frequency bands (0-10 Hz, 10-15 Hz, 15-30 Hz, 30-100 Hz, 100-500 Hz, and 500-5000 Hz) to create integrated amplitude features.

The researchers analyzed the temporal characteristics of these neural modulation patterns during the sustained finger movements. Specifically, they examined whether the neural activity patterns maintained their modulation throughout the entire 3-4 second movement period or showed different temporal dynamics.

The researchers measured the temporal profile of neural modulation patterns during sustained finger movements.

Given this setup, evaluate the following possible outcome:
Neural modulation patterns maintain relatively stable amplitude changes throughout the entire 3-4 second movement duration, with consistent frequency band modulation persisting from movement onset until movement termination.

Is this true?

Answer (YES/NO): NO